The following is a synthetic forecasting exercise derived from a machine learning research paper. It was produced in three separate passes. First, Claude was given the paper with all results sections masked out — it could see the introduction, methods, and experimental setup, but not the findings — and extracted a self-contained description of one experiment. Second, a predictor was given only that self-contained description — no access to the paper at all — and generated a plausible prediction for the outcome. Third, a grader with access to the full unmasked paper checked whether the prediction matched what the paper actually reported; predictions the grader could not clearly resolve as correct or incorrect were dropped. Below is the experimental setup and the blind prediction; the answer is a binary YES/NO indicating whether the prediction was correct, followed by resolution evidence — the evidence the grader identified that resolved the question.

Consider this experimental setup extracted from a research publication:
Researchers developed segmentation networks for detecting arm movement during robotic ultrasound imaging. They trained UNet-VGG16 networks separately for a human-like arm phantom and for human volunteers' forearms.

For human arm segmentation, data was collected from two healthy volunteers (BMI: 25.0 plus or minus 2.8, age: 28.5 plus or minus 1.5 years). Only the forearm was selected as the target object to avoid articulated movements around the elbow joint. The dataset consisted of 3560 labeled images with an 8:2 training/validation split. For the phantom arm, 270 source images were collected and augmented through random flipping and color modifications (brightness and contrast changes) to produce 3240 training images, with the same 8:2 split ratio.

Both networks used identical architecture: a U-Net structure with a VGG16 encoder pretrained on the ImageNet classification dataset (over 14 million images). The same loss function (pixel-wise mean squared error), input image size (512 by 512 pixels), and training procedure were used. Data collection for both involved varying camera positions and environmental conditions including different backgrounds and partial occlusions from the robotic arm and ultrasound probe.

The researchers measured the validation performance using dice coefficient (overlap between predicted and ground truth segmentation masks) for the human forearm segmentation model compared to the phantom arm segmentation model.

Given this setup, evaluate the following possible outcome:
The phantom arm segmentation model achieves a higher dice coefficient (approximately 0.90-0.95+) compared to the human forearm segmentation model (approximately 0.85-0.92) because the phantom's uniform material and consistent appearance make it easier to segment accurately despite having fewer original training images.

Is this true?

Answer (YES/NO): NO